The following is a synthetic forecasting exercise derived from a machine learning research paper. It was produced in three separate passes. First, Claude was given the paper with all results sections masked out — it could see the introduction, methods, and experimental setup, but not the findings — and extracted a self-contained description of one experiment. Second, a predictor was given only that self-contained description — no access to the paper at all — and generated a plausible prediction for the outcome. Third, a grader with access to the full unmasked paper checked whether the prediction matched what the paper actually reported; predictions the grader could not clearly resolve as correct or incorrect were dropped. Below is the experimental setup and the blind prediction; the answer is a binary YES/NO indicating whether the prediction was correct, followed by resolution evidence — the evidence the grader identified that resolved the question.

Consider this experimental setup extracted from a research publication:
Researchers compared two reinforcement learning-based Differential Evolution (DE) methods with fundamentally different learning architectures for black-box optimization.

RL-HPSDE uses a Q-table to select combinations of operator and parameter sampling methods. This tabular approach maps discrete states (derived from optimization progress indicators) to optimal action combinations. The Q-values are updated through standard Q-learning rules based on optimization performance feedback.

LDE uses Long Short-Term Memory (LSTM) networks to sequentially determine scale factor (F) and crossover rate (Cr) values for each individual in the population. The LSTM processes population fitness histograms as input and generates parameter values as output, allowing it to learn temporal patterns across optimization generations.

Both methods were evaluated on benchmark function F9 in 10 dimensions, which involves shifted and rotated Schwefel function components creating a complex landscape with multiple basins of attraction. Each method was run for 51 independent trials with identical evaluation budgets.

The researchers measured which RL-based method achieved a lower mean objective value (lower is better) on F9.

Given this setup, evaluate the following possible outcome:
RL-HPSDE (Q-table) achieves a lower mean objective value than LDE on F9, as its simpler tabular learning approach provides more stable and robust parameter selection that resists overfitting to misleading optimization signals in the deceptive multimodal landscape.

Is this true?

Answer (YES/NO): NO